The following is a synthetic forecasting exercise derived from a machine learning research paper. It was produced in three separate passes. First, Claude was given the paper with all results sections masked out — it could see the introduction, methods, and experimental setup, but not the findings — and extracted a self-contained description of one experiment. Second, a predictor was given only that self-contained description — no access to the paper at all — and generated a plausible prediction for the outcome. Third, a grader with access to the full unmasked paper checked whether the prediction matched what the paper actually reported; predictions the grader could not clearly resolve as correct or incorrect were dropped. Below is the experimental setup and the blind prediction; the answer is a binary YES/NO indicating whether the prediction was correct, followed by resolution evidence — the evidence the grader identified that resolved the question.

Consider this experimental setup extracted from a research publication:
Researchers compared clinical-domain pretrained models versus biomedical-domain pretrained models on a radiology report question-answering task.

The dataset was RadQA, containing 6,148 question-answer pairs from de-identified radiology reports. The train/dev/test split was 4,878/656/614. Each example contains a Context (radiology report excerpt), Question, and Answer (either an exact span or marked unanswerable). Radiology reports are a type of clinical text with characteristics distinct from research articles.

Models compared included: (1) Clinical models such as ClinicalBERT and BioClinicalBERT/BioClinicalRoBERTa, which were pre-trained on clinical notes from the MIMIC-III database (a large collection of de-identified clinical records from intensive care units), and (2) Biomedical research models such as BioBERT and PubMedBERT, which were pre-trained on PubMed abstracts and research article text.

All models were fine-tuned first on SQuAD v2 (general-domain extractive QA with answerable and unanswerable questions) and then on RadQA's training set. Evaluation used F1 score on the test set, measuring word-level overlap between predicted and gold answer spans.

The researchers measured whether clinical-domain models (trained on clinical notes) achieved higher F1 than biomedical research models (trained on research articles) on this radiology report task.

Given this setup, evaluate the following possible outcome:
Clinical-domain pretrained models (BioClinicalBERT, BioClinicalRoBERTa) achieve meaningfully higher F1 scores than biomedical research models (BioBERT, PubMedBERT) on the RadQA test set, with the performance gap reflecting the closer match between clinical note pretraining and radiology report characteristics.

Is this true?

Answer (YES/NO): NO